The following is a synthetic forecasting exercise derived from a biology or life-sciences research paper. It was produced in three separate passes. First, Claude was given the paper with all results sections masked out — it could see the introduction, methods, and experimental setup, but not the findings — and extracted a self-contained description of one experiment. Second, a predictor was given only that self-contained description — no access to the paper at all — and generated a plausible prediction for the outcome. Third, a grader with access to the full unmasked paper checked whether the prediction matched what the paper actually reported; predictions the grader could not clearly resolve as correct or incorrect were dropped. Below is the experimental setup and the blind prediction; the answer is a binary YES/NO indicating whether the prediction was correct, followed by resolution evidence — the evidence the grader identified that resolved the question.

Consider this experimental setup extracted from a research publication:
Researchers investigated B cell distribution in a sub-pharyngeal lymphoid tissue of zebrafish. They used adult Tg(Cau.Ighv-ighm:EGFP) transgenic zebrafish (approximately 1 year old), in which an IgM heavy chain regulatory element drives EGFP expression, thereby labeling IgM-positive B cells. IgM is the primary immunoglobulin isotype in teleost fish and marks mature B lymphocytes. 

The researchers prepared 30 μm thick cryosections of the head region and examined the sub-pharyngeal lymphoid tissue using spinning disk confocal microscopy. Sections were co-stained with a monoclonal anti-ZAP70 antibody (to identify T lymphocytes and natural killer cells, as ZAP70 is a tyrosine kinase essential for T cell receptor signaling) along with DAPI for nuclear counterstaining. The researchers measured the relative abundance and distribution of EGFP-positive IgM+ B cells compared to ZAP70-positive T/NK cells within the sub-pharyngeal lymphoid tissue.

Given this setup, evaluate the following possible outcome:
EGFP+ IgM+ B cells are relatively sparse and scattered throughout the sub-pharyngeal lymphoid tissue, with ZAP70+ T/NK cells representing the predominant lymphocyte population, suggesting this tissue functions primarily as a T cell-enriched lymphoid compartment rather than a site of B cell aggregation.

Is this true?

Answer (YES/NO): NO